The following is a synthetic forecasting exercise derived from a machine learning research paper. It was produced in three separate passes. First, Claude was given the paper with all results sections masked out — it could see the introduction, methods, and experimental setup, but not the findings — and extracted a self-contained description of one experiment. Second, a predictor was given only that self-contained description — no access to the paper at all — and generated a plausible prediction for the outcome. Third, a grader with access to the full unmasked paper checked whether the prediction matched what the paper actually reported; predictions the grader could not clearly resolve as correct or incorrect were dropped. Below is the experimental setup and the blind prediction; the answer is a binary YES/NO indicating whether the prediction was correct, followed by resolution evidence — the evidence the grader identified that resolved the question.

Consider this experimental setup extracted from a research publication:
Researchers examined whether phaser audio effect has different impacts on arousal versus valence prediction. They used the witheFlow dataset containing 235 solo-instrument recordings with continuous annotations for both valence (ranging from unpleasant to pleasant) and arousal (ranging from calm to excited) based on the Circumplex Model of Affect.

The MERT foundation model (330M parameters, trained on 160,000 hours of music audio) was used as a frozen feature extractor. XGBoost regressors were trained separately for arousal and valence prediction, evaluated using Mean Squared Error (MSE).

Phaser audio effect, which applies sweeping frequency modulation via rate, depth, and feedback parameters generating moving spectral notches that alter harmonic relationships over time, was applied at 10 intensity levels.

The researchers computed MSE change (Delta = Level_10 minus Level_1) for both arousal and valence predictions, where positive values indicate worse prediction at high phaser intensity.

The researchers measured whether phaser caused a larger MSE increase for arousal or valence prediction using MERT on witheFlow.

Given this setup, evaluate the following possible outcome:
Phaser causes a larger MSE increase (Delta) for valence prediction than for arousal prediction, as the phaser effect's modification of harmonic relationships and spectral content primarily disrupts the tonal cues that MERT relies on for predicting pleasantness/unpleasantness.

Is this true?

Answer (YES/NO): YES